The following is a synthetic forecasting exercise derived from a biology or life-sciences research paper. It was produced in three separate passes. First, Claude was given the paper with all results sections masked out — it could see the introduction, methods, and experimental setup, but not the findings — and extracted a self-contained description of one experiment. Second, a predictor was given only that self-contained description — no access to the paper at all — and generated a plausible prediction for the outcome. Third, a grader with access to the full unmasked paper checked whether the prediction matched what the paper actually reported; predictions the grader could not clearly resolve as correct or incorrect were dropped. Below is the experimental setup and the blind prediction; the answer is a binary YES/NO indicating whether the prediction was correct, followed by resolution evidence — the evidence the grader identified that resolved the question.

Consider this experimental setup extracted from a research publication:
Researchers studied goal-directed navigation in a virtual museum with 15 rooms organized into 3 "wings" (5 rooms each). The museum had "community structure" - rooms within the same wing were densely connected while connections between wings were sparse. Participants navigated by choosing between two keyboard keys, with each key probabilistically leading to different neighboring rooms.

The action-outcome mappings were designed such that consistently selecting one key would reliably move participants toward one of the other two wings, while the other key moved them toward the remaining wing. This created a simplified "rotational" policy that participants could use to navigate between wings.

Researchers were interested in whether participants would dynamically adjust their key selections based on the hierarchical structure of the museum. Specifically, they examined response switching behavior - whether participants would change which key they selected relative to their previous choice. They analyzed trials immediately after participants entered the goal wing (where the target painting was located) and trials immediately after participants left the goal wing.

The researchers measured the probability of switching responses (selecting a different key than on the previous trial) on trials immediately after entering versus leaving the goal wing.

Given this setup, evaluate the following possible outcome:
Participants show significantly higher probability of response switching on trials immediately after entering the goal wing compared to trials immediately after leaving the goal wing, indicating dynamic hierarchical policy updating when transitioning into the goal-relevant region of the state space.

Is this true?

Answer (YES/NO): NO